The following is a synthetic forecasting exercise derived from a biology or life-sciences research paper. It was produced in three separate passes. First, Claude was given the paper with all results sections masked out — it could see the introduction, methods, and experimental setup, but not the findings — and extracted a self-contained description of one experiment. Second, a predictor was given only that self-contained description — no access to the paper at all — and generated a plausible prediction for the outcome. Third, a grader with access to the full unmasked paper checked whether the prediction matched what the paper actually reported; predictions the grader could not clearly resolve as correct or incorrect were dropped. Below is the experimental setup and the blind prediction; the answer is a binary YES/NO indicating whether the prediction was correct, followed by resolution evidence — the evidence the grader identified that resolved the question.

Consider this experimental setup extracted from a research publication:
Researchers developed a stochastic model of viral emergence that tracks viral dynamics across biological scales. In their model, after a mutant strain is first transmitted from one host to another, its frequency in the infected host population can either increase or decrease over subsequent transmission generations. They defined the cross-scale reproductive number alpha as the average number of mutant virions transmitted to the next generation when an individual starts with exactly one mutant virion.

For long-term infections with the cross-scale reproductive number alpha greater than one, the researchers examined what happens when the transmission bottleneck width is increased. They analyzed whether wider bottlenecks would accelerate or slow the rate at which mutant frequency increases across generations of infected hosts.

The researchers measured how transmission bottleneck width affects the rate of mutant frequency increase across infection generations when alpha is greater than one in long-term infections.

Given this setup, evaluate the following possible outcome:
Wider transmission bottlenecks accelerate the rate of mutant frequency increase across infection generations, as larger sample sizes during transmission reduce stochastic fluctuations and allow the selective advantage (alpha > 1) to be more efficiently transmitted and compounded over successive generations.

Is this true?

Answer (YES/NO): YES